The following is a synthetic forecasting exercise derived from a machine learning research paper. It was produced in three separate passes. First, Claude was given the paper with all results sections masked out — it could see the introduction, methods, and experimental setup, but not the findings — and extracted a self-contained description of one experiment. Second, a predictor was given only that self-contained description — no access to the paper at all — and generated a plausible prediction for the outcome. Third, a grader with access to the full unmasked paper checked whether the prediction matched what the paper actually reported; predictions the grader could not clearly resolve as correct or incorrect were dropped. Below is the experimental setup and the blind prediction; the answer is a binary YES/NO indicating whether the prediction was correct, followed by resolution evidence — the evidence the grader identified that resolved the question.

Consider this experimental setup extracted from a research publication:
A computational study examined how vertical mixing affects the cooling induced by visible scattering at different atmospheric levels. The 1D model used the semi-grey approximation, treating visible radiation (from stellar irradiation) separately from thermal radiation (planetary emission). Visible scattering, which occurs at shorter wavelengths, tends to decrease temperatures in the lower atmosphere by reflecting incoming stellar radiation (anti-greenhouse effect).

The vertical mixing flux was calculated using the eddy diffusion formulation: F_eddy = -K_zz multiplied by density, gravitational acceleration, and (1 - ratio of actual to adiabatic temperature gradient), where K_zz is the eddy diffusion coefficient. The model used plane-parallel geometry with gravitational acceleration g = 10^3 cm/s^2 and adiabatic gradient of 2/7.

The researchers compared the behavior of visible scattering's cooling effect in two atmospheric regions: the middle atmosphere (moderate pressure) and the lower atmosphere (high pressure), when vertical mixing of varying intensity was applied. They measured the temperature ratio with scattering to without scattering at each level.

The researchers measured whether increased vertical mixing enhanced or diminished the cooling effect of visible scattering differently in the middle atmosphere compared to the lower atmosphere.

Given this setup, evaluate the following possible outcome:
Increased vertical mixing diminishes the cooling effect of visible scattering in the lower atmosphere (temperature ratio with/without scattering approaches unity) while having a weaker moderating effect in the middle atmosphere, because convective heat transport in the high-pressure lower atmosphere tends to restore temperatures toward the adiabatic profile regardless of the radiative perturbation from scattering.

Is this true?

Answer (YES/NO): NO